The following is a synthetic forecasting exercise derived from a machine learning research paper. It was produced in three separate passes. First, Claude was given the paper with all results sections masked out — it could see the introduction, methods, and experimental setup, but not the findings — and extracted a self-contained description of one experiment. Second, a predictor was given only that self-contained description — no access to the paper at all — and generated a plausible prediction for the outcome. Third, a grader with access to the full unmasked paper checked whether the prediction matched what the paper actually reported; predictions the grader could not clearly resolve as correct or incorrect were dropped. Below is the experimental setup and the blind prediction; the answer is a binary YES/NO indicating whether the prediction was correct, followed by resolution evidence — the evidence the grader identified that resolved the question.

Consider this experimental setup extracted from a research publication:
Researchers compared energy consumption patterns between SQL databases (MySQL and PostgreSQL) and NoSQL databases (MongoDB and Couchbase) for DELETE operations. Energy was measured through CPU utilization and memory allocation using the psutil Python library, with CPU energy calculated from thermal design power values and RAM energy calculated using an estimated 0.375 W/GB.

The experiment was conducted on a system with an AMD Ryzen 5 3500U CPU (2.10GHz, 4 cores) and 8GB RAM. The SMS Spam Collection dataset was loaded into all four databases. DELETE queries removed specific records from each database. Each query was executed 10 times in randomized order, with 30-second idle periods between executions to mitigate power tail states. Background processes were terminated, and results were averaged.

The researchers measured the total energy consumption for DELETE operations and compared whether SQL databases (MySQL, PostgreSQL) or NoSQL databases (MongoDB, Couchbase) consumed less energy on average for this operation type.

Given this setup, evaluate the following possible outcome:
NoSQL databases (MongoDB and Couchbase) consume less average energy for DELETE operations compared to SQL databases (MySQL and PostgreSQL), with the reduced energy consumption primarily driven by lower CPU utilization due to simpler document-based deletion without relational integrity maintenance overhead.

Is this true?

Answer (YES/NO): NO